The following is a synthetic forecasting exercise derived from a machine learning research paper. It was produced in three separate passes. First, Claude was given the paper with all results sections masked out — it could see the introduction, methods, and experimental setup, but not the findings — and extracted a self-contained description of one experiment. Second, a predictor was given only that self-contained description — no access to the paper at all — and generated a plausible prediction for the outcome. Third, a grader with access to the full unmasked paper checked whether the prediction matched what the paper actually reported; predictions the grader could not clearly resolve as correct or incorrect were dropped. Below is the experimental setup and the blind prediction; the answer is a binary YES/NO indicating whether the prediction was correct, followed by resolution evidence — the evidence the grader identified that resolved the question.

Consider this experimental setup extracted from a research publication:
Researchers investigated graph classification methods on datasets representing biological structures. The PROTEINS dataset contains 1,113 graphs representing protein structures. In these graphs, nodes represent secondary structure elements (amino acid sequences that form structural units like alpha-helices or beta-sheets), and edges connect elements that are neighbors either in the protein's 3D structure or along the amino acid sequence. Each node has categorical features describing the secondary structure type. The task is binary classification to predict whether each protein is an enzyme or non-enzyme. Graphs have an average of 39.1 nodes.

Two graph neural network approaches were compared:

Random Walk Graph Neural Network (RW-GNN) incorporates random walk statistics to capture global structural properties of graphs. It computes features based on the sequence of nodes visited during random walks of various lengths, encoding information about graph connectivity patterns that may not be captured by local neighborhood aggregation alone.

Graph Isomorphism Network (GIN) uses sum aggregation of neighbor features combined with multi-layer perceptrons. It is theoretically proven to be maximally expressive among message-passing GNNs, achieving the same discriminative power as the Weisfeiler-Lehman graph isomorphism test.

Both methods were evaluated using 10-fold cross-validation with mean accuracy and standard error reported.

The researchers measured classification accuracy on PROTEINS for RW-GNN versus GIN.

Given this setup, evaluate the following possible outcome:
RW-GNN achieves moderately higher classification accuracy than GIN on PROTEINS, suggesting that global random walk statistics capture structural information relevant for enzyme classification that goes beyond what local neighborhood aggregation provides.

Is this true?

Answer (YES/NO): NO